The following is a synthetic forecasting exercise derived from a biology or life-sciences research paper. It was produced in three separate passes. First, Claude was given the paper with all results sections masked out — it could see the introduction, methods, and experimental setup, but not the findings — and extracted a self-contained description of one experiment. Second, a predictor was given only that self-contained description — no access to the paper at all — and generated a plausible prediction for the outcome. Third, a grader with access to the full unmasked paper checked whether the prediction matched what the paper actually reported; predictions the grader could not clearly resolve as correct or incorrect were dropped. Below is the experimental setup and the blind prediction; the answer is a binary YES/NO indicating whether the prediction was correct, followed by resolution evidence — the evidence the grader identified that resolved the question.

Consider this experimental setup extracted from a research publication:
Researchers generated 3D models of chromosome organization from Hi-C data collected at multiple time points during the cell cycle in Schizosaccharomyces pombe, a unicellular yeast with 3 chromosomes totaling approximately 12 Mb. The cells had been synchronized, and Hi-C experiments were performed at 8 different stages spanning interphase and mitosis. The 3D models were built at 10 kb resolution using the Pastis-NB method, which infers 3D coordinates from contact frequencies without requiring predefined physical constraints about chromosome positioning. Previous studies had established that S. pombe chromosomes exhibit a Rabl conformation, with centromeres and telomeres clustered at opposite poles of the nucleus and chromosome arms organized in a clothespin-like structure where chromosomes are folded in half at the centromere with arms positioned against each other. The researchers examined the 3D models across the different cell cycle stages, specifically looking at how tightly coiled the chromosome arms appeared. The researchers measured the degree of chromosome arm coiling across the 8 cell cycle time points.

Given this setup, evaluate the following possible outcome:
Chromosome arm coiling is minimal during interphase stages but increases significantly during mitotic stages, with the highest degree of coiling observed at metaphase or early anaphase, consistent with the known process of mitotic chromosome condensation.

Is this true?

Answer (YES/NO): NO